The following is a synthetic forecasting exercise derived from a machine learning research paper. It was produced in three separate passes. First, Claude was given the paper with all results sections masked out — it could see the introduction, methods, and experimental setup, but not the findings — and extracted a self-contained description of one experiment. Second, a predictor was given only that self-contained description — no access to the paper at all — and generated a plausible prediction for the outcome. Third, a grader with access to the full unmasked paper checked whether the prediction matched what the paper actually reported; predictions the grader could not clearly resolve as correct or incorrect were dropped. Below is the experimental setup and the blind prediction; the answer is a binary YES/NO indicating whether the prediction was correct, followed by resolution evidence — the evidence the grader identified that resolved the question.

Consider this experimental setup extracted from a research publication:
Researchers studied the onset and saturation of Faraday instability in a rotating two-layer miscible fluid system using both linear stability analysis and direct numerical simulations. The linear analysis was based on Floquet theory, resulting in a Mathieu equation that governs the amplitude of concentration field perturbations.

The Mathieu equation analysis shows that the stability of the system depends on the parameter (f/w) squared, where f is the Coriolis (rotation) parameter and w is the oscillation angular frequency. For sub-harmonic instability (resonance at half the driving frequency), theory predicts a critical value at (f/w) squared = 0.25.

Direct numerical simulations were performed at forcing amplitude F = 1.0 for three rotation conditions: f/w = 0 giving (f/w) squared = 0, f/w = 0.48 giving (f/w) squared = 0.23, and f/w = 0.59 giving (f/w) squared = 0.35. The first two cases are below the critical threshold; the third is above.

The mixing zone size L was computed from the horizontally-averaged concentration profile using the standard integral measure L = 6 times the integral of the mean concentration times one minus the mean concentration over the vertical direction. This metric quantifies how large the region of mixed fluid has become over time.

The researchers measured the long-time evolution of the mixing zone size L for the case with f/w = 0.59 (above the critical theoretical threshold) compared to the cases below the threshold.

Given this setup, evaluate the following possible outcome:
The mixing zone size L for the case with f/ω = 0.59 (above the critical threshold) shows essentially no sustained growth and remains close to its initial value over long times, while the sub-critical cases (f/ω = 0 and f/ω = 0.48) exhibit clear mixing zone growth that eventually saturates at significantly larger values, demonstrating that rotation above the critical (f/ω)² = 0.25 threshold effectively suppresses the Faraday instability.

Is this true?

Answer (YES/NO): NO